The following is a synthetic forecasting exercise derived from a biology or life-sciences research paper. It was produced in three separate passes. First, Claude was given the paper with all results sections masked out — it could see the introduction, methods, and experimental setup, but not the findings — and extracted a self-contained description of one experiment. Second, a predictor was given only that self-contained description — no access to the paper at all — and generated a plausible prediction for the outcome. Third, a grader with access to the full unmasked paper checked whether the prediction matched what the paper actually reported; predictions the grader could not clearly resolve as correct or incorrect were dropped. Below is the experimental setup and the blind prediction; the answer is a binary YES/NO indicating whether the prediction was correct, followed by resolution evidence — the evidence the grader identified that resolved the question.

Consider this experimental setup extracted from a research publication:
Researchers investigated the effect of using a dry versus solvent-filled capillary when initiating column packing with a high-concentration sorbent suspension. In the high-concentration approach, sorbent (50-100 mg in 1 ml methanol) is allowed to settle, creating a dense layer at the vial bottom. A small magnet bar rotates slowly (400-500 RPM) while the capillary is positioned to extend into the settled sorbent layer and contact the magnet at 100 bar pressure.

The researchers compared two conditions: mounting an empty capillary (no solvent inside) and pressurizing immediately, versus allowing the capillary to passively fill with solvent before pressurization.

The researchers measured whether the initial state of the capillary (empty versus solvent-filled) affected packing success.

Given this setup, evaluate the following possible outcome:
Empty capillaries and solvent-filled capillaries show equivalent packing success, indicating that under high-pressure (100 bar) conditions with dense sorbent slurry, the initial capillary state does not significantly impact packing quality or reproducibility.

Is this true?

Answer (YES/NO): NO